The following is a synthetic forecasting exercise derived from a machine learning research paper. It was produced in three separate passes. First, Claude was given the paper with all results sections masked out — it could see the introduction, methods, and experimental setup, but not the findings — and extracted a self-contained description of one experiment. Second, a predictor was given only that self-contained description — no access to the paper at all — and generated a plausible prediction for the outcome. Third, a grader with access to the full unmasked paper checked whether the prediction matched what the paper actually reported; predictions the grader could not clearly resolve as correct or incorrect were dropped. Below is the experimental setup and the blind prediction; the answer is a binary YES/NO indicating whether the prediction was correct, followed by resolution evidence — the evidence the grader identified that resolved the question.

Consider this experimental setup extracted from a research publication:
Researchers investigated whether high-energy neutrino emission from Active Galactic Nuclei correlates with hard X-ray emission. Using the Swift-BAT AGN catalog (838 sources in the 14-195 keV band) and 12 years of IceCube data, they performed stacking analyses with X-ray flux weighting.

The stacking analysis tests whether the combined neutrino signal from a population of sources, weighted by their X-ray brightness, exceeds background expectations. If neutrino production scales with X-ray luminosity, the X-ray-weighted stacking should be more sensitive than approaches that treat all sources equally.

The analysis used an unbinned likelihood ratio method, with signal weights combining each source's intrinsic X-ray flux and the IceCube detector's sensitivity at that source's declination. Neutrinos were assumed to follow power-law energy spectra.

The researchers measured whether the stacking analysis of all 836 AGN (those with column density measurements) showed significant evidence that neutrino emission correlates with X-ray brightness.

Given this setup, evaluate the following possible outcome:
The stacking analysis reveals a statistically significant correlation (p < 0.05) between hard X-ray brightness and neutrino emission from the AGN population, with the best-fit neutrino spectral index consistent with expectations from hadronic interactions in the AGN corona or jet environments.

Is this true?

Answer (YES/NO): NO